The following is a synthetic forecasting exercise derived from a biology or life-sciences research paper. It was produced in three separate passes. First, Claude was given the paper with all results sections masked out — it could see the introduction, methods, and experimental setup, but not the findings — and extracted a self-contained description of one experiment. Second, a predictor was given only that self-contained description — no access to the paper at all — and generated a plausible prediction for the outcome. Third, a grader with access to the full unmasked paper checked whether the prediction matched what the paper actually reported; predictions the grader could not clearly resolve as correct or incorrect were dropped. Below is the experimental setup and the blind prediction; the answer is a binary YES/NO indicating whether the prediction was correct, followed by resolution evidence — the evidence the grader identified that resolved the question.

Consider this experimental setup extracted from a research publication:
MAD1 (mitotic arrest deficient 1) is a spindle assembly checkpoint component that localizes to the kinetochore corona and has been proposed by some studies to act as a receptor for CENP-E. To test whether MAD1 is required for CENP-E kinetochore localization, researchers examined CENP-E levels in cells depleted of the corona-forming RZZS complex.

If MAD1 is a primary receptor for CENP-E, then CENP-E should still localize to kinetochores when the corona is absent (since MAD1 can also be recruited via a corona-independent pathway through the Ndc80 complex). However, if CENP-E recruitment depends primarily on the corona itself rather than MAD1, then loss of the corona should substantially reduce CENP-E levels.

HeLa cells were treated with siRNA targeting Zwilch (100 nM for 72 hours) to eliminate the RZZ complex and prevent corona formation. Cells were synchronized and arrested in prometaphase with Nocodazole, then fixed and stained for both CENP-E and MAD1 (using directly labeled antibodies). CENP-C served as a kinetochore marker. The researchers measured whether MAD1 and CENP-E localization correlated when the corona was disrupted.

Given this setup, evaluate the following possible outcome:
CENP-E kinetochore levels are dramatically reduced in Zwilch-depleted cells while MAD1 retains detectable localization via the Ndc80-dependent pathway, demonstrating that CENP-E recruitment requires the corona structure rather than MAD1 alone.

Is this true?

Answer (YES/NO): NO